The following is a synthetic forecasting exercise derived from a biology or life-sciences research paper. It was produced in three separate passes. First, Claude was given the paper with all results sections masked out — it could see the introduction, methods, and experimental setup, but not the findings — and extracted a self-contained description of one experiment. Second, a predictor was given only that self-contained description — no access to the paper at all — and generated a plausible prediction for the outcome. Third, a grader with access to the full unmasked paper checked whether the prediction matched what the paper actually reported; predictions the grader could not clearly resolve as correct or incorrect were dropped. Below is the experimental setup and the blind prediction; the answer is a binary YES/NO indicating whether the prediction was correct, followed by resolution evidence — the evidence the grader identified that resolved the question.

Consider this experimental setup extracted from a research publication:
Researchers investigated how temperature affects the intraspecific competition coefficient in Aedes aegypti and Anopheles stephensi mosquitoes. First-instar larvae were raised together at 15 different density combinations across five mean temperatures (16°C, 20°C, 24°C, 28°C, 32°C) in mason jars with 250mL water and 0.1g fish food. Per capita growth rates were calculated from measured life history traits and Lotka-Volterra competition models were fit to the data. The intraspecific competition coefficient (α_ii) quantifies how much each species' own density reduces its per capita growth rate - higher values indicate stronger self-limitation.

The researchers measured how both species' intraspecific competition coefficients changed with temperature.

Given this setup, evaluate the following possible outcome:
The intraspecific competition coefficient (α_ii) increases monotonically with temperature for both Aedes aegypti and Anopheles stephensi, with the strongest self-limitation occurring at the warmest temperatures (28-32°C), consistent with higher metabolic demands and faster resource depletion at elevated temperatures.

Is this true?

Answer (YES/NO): YES